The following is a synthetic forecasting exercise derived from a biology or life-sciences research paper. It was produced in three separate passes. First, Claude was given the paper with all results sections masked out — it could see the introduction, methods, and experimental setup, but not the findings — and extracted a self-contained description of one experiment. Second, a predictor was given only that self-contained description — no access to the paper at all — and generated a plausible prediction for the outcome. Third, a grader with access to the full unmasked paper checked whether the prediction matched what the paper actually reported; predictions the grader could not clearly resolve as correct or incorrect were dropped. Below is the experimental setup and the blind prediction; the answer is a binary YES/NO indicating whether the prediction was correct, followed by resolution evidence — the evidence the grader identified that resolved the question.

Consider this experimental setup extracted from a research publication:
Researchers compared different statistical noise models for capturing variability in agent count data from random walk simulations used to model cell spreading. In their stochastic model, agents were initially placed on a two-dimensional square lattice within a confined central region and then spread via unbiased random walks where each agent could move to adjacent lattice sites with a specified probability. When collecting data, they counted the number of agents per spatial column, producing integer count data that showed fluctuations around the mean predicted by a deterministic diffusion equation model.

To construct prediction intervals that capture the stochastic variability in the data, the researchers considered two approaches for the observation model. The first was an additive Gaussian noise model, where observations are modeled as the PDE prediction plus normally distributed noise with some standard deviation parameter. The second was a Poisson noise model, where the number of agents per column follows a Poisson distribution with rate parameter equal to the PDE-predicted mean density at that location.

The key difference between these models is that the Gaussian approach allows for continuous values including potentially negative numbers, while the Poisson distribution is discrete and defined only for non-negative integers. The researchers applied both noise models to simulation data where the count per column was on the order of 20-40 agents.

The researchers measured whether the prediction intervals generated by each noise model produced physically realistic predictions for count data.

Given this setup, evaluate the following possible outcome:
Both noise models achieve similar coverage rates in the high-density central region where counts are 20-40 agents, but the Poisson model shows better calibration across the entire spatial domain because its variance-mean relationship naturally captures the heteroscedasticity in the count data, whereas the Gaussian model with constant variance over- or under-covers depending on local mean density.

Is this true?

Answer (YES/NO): NO